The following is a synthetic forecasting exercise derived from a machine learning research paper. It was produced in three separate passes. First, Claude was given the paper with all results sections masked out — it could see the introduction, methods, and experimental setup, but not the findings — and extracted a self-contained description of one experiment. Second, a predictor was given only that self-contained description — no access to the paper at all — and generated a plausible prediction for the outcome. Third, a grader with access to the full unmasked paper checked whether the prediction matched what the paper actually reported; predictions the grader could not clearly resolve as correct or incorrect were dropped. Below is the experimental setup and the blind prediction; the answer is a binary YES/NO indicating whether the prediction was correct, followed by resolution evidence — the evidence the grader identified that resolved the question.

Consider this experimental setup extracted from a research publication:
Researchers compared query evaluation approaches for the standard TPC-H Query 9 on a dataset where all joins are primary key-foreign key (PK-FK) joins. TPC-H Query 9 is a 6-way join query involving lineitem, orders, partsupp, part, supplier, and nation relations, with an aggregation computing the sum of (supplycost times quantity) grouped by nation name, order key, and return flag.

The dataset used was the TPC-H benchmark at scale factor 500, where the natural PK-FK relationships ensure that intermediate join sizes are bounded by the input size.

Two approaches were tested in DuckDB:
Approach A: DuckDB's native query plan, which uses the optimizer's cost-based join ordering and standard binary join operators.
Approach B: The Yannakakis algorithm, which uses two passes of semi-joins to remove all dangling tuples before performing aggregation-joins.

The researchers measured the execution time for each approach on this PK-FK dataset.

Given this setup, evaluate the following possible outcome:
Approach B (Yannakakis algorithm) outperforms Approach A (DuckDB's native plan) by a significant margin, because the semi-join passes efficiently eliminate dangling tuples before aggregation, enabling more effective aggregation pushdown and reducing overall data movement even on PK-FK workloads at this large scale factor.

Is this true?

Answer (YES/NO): NO